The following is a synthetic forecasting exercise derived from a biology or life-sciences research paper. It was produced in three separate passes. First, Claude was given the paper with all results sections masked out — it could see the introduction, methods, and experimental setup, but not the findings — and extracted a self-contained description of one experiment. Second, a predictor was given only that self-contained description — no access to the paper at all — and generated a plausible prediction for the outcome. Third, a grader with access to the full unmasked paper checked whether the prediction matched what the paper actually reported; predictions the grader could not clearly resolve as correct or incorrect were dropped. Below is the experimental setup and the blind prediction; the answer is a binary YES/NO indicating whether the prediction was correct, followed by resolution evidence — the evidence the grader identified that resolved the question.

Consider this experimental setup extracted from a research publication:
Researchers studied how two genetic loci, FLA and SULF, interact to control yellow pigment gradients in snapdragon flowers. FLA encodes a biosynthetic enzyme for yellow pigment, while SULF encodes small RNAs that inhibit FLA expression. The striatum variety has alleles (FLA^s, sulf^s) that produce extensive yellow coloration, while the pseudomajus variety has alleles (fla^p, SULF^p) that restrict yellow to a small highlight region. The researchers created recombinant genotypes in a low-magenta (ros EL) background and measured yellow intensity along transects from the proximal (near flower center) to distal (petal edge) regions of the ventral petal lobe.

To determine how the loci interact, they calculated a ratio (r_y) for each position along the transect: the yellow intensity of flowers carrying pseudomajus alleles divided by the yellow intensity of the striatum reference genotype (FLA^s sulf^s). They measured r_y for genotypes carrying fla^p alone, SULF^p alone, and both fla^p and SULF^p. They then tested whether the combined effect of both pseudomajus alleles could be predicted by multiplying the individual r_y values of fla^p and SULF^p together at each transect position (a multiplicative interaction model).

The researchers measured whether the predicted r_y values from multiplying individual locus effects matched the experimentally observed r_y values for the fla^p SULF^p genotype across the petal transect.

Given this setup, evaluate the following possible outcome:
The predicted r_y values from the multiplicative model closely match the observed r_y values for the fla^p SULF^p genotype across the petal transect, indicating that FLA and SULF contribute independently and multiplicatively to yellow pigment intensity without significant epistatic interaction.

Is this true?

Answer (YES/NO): YES